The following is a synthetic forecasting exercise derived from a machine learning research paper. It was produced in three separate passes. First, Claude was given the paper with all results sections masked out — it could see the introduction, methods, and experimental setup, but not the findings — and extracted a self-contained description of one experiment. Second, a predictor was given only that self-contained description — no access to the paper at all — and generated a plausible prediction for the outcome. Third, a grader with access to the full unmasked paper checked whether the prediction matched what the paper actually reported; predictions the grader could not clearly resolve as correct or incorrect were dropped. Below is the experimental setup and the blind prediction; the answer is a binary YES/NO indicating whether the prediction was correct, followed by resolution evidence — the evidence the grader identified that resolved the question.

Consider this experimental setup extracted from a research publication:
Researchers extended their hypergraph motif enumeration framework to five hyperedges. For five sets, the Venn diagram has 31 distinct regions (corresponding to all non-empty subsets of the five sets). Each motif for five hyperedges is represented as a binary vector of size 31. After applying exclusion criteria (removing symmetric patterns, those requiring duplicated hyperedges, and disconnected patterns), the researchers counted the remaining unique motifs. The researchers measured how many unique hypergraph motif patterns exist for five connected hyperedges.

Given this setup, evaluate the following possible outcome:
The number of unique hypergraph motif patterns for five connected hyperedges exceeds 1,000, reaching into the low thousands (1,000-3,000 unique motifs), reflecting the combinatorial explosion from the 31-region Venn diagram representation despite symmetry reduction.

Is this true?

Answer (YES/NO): NO